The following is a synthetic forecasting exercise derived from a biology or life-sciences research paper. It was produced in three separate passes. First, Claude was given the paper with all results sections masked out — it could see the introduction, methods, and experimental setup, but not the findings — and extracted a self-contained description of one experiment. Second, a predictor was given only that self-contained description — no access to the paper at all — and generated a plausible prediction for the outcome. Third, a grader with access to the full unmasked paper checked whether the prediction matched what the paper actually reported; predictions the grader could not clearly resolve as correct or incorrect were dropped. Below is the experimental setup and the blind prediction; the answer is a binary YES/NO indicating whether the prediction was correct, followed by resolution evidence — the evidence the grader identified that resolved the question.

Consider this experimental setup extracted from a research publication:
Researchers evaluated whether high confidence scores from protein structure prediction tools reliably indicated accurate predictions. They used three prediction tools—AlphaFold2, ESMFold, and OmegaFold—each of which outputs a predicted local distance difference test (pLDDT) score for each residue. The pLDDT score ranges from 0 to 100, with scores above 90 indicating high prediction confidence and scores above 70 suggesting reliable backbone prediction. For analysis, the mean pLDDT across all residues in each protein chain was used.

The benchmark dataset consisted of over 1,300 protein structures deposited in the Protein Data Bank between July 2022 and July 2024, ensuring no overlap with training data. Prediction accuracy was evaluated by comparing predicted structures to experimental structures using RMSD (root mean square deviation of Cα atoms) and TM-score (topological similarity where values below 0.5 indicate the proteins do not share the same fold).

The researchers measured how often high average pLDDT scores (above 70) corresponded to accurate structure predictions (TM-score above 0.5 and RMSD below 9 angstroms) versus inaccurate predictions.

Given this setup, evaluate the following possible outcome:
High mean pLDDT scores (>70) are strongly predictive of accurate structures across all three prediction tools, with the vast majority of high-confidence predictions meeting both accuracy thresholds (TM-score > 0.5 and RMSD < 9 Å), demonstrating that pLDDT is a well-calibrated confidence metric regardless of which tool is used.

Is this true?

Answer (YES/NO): NO